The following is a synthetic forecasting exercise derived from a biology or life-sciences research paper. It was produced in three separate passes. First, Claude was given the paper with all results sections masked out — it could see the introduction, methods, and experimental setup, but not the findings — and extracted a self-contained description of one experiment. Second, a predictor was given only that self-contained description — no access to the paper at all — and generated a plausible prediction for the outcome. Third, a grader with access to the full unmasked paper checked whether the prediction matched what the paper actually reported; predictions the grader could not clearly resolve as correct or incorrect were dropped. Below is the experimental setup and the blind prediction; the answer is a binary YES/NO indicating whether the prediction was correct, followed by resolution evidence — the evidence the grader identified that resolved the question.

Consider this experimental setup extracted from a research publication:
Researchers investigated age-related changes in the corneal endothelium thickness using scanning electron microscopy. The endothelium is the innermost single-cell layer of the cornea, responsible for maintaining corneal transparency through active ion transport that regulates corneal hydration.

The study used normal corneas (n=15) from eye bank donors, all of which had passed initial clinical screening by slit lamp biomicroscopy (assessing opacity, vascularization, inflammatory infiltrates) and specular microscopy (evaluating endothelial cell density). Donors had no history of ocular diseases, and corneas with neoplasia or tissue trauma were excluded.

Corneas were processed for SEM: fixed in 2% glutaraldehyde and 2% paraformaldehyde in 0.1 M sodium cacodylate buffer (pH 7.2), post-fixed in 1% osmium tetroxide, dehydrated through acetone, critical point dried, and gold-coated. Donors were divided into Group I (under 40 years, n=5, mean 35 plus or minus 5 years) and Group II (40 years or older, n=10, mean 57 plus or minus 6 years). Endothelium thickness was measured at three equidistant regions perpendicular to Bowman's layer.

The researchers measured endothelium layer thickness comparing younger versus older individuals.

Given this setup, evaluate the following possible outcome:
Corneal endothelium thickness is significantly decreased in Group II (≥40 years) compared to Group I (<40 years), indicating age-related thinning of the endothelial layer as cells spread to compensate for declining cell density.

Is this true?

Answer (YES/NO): YES